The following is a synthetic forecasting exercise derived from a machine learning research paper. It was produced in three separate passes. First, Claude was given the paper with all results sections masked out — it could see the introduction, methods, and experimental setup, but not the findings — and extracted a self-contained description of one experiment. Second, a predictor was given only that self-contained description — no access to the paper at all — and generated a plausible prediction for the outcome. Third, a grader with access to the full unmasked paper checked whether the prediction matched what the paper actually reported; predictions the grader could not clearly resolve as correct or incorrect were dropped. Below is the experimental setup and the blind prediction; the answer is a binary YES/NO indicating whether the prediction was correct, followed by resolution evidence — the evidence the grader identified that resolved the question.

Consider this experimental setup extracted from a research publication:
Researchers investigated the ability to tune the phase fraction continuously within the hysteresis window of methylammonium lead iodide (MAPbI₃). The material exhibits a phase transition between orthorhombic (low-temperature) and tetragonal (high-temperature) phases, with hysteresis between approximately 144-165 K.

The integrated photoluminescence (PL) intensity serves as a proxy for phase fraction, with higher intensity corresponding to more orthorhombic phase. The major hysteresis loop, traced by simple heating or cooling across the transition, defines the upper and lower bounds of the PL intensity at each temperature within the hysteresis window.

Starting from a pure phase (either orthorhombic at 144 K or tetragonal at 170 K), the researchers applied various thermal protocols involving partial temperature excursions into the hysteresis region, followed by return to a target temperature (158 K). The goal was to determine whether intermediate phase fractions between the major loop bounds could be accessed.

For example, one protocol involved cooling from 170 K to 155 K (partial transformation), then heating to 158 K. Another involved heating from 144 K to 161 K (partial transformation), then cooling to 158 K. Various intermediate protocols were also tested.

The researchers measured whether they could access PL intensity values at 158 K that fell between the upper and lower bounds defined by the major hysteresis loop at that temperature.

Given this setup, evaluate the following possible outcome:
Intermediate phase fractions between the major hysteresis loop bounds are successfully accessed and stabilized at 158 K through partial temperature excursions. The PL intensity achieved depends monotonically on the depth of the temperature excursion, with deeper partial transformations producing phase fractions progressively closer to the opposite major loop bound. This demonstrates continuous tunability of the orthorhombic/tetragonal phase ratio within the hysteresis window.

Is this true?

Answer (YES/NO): NO